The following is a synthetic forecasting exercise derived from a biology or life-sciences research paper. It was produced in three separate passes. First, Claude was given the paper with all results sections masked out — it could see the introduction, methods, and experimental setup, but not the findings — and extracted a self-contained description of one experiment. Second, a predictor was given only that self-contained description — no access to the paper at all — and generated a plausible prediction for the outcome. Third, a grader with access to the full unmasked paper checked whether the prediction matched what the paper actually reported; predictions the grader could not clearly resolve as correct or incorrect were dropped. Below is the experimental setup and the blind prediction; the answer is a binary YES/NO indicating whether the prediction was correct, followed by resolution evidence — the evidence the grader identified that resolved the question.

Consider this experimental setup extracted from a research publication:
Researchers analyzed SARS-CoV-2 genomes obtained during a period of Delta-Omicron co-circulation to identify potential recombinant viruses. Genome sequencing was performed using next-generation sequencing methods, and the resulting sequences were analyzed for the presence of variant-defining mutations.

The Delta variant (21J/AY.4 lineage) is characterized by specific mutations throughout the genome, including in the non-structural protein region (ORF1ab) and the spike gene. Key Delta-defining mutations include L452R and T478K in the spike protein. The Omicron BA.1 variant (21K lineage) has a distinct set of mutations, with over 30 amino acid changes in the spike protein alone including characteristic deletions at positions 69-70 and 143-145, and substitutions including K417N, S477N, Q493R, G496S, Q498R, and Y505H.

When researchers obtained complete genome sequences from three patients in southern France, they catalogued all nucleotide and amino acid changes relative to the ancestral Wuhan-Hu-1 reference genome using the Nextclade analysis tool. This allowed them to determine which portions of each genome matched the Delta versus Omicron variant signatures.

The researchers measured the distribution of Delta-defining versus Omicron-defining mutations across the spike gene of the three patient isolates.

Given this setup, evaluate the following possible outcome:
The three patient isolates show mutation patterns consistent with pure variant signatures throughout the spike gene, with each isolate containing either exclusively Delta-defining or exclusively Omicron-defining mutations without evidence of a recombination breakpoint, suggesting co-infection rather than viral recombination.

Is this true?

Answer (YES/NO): NO